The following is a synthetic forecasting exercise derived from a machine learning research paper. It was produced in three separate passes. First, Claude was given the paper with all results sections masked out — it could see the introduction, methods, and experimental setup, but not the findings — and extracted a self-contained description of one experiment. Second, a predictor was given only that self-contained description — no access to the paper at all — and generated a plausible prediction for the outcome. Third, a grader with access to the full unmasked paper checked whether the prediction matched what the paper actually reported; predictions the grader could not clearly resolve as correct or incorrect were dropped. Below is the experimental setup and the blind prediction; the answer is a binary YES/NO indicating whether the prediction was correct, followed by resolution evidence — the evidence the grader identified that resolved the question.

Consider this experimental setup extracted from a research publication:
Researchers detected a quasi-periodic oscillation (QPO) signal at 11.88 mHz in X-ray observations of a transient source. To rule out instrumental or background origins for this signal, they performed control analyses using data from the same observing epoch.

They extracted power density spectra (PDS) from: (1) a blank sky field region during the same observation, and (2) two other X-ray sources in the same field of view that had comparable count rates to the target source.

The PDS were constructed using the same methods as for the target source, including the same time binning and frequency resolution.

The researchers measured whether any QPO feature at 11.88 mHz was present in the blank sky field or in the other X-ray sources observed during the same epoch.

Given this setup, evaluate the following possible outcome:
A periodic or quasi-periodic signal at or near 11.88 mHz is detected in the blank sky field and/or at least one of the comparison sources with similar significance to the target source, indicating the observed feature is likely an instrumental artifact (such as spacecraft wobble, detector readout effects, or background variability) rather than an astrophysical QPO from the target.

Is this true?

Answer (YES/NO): NO